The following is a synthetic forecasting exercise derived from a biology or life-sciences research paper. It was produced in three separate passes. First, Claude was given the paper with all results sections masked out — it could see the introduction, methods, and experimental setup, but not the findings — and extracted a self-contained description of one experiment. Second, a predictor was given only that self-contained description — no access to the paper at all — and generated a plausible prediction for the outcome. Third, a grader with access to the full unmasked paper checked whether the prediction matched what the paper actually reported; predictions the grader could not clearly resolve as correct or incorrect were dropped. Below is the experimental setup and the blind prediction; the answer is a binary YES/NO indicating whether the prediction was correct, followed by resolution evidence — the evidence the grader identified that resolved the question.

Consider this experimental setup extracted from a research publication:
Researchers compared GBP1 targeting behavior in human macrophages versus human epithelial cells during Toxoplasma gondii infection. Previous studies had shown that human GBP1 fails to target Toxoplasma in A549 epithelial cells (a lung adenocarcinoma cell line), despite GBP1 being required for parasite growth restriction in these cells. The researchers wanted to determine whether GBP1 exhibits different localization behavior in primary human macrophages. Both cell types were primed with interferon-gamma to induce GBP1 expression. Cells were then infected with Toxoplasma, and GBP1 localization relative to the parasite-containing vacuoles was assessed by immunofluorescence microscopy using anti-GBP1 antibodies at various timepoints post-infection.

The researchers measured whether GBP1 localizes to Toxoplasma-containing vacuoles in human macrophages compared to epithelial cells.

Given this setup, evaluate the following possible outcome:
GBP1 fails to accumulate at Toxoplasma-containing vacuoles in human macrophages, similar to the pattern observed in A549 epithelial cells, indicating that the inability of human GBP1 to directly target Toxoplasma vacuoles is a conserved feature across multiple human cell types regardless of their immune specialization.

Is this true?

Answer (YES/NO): NO